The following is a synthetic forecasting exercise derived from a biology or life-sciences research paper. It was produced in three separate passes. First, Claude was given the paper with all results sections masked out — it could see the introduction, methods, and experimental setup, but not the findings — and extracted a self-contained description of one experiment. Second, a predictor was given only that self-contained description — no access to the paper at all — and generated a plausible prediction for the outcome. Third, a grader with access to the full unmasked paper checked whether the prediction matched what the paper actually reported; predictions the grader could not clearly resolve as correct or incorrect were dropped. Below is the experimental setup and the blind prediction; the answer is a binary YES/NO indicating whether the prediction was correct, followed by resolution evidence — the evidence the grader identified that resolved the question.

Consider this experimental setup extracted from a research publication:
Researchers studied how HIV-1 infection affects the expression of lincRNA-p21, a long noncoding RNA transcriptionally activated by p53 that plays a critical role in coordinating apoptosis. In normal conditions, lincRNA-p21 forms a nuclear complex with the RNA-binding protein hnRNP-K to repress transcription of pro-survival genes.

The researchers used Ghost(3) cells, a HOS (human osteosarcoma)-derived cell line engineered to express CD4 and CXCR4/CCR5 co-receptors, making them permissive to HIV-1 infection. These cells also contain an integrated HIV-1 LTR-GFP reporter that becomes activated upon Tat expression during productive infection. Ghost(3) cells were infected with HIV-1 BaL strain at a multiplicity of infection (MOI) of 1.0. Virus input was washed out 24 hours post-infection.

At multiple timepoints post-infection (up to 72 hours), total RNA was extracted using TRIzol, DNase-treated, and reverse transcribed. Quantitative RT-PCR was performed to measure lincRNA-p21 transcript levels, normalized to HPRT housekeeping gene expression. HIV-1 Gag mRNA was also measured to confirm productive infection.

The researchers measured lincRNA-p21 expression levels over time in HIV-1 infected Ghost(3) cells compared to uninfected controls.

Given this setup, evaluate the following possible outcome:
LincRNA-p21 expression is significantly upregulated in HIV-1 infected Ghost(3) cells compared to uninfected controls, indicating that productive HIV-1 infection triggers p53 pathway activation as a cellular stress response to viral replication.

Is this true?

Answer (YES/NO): NO